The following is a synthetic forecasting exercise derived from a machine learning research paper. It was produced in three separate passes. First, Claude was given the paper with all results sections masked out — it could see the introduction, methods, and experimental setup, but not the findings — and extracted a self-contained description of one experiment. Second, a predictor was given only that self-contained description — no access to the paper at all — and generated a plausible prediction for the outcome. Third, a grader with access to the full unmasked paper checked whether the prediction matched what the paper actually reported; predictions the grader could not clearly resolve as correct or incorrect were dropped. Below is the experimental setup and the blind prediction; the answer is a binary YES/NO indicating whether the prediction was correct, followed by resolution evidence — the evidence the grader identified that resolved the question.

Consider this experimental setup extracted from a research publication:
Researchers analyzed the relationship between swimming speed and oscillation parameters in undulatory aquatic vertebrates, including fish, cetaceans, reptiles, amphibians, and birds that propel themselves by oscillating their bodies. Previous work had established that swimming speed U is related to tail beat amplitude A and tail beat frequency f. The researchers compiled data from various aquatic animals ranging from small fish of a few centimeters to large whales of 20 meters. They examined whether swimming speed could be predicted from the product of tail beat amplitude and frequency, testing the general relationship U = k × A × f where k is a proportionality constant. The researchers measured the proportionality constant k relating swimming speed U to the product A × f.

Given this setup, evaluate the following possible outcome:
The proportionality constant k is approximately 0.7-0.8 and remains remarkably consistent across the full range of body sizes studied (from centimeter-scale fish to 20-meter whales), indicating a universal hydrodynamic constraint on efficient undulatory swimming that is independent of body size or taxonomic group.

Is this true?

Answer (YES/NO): NO